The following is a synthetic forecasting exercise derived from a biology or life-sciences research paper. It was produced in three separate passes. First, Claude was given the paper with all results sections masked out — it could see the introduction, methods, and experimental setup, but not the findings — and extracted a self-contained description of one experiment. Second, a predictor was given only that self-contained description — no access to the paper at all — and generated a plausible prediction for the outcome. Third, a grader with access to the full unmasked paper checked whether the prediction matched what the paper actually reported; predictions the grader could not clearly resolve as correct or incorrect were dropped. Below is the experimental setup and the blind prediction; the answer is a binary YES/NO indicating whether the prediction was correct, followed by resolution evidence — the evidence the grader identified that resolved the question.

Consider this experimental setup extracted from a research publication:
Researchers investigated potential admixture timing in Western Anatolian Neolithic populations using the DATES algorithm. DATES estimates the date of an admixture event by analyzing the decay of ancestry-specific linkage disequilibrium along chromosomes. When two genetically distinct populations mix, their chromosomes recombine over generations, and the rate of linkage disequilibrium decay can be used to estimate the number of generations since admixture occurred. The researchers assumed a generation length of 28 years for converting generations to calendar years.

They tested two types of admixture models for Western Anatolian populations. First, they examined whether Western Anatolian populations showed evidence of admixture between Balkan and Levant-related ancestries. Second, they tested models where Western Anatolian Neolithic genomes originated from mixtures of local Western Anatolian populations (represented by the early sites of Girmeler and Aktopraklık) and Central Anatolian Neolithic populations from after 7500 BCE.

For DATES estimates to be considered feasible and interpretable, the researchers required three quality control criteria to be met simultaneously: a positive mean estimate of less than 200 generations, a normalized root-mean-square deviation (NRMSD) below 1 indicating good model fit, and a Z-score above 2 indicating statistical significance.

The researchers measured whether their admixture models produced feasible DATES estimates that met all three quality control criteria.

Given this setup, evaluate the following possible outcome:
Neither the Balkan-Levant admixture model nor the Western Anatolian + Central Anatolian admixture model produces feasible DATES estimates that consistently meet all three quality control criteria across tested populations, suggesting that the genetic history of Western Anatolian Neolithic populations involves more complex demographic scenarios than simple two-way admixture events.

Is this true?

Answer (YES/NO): YES